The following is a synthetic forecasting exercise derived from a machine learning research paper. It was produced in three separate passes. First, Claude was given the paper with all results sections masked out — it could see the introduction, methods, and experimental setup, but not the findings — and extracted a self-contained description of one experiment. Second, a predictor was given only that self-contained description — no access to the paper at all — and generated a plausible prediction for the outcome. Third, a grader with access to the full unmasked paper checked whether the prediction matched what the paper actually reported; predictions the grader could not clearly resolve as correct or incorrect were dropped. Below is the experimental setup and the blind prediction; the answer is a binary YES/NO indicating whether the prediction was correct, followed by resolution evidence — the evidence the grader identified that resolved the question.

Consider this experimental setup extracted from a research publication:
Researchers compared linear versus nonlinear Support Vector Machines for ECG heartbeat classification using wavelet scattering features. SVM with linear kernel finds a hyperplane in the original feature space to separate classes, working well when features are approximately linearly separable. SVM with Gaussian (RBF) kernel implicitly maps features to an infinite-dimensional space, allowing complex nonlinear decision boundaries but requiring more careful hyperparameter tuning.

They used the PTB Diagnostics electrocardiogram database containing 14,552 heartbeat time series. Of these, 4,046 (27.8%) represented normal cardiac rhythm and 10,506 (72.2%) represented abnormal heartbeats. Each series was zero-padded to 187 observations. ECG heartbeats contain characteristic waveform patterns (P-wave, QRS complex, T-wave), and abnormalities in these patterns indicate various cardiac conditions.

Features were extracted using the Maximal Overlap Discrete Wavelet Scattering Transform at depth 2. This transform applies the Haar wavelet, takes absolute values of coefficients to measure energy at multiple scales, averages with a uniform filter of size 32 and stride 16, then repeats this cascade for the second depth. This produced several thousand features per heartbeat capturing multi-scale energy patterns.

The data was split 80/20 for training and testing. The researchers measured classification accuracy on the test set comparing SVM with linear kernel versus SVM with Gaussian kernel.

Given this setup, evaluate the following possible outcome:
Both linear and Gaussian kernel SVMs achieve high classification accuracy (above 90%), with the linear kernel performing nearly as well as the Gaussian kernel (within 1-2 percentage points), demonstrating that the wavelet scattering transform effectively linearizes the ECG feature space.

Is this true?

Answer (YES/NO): YES